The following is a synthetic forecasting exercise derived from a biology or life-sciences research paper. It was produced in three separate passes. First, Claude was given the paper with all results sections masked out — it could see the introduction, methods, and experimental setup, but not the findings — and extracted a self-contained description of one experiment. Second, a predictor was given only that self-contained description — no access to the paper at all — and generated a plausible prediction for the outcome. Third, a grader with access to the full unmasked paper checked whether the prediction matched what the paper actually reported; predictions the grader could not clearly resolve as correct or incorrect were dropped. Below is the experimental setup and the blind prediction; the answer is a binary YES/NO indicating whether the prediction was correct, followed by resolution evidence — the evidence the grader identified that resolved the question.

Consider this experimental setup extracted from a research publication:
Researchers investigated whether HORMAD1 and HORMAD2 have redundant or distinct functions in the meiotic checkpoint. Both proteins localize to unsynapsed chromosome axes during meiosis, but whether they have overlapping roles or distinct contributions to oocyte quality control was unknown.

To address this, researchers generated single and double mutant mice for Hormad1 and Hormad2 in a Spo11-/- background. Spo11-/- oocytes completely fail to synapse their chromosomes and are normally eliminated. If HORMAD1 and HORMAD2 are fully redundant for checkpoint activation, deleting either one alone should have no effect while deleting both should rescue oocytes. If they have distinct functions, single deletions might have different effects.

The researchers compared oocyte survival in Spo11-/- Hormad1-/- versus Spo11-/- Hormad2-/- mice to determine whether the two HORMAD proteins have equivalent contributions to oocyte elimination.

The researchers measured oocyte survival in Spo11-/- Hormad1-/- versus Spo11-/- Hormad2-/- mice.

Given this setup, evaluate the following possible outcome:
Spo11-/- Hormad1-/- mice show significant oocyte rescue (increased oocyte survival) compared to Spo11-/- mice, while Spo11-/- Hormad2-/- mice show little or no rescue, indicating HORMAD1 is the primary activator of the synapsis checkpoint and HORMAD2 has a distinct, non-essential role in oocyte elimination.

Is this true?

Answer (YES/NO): NO